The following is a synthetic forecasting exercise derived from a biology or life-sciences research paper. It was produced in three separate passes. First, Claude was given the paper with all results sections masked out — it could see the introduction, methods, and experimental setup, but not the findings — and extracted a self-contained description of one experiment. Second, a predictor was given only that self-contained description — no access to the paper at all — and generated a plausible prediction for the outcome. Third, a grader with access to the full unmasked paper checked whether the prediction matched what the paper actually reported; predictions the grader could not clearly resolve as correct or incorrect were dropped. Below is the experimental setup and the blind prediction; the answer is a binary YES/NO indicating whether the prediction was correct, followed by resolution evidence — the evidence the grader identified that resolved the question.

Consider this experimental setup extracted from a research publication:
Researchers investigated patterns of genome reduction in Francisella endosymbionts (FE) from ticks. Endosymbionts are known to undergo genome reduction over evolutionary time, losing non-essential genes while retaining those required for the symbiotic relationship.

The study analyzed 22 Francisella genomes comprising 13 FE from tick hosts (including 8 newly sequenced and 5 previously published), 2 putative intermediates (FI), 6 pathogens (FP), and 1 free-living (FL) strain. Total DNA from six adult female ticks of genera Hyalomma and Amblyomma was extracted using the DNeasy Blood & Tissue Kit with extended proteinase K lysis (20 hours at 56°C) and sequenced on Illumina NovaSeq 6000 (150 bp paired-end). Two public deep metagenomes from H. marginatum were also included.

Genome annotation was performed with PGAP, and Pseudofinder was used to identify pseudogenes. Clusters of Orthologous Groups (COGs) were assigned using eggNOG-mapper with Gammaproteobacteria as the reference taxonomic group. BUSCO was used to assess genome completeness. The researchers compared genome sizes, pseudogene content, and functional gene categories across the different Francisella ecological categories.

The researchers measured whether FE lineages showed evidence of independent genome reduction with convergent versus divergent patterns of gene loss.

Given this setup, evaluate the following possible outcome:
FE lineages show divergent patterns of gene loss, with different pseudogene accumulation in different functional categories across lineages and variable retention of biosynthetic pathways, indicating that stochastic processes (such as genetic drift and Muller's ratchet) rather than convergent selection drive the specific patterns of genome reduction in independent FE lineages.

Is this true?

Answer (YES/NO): NO